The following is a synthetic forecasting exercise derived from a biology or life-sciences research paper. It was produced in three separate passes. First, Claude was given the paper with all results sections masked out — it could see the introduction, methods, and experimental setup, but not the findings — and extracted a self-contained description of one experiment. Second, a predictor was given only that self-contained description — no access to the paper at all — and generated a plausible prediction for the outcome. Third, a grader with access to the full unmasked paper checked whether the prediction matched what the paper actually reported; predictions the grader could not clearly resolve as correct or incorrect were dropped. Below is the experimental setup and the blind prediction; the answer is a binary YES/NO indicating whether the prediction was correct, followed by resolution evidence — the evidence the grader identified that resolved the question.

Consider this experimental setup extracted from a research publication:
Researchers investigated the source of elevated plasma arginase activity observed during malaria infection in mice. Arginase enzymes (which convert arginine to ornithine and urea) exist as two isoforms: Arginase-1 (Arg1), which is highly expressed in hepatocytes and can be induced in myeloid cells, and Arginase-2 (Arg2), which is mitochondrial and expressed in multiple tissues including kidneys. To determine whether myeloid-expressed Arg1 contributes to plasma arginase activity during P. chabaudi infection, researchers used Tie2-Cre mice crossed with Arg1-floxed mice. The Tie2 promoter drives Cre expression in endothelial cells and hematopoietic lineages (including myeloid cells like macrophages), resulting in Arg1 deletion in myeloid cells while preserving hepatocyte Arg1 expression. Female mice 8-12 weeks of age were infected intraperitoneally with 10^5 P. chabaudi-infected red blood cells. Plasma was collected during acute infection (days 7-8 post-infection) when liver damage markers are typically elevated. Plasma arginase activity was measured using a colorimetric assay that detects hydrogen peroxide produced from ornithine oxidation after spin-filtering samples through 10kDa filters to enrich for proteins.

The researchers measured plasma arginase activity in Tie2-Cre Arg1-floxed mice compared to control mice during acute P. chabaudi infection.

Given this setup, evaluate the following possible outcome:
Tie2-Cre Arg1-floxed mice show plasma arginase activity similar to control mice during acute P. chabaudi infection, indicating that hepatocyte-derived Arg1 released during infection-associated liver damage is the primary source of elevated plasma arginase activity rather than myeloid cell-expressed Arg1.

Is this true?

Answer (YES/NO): YES